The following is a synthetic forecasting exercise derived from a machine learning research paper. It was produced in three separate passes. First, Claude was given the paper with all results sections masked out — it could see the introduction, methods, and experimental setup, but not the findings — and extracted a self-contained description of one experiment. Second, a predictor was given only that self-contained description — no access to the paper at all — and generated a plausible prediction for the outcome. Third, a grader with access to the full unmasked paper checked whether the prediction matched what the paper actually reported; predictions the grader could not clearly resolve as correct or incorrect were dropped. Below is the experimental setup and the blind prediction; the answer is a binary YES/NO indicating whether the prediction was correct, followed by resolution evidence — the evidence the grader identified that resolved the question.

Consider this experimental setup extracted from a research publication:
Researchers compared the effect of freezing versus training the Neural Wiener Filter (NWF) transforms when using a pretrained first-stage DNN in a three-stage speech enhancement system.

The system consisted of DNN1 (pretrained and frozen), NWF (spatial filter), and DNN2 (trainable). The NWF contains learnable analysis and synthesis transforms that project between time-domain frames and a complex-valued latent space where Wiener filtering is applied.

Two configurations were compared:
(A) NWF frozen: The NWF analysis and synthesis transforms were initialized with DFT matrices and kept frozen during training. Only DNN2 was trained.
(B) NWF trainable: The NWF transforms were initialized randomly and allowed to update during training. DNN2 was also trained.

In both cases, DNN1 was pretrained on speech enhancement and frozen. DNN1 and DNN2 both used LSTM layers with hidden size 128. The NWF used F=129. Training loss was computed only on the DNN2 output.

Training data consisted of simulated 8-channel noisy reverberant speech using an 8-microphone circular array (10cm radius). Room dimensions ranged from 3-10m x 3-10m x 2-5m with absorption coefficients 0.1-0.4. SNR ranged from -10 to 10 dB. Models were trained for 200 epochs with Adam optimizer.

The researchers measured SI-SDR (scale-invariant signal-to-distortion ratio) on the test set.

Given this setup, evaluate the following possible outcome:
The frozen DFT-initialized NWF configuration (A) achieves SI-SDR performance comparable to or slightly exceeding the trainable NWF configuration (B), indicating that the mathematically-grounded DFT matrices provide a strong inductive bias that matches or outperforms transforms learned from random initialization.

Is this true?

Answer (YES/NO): NO